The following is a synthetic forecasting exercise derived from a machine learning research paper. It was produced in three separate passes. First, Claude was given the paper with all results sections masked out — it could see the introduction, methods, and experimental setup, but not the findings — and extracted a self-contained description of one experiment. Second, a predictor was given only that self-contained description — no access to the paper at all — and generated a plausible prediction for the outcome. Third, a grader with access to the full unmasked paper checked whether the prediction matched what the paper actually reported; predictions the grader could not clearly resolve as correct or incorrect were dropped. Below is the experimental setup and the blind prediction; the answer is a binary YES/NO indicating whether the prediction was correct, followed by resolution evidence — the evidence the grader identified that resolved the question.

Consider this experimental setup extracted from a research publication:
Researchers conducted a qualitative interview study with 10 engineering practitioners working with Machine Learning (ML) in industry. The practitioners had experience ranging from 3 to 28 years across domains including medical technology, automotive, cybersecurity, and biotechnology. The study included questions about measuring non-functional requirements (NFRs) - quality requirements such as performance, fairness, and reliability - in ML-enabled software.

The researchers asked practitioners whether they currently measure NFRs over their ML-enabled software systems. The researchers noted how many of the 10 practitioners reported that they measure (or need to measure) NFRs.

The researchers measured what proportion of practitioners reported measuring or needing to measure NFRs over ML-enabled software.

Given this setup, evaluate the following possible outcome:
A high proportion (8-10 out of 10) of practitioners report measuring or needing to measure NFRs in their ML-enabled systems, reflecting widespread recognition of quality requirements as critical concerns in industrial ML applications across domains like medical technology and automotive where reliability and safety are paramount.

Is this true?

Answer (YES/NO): YES